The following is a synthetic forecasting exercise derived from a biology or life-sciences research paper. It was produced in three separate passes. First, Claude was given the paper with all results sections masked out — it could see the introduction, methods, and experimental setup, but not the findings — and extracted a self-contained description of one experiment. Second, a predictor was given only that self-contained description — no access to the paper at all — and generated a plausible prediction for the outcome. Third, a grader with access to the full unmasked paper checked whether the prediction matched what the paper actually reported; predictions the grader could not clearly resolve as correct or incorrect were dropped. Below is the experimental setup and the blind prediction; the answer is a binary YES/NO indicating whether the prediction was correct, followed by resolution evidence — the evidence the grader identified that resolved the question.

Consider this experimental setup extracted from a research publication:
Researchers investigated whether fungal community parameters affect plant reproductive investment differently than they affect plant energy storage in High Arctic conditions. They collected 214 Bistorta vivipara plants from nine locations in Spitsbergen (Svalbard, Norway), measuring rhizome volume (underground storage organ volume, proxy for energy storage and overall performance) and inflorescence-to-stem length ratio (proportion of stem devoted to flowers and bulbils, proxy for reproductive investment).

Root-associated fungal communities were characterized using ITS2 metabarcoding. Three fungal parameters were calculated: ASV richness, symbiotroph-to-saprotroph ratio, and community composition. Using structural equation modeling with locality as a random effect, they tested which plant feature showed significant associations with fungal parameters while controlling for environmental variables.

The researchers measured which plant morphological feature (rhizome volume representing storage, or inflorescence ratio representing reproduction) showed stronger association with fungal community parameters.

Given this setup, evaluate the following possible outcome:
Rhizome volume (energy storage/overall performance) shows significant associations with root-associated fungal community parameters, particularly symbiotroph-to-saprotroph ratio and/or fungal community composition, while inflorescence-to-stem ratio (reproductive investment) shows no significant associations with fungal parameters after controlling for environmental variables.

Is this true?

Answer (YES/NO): NO